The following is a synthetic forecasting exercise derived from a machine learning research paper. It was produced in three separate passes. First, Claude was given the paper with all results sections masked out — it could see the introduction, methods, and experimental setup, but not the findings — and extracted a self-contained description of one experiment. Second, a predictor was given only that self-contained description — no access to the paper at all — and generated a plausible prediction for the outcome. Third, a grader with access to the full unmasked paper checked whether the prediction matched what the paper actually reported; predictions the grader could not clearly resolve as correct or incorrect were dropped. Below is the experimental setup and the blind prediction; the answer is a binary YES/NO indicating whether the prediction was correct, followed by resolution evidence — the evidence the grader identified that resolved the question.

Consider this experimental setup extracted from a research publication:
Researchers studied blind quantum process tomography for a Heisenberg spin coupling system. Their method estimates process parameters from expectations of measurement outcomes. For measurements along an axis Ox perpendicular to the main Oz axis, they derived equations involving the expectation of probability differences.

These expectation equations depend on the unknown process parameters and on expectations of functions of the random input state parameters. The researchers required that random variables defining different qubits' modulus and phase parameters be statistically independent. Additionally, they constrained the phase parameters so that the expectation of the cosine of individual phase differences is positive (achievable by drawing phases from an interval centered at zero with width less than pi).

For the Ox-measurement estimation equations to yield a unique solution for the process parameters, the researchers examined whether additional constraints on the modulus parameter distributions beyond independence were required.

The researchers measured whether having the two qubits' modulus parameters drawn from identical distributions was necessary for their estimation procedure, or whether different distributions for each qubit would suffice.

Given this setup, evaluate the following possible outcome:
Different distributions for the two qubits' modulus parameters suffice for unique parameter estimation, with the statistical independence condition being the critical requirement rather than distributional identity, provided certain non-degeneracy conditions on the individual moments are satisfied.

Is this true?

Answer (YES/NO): NO